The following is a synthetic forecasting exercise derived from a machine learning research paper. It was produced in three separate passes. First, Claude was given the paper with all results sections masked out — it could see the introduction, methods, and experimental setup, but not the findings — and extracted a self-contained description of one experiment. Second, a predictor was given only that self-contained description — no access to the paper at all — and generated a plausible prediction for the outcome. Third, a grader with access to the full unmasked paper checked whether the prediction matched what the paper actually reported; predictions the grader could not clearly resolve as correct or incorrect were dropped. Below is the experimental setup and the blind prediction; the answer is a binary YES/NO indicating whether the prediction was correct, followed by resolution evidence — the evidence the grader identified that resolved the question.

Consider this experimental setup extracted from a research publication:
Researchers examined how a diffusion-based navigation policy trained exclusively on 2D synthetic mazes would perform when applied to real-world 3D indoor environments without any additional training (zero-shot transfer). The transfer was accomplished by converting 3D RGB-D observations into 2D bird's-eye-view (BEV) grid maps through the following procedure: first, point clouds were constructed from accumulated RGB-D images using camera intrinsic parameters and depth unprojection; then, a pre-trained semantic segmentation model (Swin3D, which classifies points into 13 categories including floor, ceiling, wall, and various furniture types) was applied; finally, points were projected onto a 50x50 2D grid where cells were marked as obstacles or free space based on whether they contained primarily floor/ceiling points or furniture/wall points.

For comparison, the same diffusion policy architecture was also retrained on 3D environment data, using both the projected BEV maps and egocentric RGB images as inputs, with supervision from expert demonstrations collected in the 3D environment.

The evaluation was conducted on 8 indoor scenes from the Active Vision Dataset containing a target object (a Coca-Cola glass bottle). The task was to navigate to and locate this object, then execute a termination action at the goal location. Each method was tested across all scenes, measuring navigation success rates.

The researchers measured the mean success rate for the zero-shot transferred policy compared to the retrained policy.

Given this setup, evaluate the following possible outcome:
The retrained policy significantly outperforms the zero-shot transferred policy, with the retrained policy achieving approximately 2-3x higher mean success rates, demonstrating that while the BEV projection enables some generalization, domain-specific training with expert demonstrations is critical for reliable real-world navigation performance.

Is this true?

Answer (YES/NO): NO